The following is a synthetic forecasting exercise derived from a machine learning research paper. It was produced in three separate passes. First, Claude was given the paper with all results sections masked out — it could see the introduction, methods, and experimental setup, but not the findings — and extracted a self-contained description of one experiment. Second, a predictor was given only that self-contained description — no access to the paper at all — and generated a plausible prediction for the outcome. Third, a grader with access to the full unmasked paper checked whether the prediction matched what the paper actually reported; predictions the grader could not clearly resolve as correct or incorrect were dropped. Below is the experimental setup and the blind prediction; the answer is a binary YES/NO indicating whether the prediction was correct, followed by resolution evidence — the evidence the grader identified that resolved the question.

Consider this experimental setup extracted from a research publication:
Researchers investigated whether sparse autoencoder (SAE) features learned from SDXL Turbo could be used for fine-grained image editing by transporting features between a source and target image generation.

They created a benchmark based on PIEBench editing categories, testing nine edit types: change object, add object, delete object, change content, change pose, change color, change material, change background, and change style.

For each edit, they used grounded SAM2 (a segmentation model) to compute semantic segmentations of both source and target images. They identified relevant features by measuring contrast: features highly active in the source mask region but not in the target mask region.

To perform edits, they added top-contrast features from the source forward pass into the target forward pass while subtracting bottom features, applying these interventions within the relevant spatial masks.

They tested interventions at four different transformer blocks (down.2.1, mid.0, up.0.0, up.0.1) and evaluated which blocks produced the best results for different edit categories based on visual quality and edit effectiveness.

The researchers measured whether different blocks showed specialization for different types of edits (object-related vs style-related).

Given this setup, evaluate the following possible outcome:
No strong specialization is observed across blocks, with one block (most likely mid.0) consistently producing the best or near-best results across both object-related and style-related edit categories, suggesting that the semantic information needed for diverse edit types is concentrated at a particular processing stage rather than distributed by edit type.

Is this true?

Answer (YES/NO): NO